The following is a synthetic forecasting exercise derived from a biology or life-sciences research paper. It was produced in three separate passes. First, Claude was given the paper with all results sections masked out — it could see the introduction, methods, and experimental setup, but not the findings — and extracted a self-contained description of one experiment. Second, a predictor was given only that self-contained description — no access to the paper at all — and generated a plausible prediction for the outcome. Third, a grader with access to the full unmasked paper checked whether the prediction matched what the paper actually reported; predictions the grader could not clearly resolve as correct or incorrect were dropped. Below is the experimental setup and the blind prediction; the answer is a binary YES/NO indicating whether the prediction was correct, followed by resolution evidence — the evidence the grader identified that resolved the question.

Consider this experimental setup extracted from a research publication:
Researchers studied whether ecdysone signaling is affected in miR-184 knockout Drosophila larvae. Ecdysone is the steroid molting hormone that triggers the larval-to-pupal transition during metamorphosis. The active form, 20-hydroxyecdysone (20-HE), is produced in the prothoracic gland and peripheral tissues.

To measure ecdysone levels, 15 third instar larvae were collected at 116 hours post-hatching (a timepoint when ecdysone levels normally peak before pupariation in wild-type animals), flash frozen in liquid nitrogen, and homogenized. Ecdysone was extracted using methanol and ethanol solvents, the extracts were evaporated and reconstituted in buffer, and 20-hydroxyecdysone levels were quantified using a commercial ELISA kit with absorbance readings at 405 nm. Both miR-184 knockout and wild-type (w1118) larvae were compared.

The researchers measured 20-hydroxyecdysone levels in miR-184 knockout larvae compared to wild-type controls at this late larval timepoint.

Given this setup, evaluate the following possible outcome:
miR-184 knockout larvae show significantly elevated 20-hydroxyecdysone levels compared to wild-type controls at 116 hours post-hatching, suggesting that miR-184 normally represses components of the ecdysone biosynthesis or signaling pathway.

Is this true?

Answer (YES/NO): NO